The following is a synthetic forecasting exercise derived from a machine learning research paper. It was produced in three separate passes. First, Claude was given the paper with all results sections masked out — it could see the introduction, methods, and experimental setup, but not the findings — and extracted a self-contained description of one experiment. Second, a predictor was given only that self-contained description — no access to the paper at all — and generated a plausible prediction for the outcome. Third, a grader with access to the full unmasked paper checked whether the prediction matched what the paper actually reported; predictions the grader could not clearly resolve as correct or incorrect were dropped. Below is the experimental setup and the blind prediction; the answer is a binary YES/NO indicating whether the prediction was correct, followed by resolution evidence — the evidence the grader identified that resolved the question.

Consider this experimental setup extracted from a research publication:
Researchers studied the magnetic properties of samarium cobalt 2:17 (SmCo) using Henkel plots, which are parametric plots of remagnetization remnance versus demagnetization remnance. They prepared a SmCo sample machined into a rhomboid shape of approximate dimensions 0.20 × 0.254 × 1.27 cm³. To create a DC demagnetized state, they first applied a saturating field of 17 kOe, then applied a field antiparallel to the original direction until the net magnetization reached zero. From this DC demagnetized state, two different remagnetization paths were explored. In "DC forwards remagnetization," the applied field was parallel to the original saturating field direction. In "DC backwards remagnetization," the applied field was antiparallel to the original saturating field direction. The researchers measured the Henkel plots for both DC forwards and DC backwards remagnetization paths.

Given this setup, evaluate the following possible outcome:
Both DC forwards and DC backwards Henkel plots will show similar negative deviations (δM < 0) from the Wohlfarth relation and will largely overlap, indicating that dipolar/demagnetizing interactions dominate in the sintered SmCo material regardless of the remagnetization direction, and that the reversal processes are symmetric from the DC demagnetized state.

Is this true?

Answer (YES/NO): NO